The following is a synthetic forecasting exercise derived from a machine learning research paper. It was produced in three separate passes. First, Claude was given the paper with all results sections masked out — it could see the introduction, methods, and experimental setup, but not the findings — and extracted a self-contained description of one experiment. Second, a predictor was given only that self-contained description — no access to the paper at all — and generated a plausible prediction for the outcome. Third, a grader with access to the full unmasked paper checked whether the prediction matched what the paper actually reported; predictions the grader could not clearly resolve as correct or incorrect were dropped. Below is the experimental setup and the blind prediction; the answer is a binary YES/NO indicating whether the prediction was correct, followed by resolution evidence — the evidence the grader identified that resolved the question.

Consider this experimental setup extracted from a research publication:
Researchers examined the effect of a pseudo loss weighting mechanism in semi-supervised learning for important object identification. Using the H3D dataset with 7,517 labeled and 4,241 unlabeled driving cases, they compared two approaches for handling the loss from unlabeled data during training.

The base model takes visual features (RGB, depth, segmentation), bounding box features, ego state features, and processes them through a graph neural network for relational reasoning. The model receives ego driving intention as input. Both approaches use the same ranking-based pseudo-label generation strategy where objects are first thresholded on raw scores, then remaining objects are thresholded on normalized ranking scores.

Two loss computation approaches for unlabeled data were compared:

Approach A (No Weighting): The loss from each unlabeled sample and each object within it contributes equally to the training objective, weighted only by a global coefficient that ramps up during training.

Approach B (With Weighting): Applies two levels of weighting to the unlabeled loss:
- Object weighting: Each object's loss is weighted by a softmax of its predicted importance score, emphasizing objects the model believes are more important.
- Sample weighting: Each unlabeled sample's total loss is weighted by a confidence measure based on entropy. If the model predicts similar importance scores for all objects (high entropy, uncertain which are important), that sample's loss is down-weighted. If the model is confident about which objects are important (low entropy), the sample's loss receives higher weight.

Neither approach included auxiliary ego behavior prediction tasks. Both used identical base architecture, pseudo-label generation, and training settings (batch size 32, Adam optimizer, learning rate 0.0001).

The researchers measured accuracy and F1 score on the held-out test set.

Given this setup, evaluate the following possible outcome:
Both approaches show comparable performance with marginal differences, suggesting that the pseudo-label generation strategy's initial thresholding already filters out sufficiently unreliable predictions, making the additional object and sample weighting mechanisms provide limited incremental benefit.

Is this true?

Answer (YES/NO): NO